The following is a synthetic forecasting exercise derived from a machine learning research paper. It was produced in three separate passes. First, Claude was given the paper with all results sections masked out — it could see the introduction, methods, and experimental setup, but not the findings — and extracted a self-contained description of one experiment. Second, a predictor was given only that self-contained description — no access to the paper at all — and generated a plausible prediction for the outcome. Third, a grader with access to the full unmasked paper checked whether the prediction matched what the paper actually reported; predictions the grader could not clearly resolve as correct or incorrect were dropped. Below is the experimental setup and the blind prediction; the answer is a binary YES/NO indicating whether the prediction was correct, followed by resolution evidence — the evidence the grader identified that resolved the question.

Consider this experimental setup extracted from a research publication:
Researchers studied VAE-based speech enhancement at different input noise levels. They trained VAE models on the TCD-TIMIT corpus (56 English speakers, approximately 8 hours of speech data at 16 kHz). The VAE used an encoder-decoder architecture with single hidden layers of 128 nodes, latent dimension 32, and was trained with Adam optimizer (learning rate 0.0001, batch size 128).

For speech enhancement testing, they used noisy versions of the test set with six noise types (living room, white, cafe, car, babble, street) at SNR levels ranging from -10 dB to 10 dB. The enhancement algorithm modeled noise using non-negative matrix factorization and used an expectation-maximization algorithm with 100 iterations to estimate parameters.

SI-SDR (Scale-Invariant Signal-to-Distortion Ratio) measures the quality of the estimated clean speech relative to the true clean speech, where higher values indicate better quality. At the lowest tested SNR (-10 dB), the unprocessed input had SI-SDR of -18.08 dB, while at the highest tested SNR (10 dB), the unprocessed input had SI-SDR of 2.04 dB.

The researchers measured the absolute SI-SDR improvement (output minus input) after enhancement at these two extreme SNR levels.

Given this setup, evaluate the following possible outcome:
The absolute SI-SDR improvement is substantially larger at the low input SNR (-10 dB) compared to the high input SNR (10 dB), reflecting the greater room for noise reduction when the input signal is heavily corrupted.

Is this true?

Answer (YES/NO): NO